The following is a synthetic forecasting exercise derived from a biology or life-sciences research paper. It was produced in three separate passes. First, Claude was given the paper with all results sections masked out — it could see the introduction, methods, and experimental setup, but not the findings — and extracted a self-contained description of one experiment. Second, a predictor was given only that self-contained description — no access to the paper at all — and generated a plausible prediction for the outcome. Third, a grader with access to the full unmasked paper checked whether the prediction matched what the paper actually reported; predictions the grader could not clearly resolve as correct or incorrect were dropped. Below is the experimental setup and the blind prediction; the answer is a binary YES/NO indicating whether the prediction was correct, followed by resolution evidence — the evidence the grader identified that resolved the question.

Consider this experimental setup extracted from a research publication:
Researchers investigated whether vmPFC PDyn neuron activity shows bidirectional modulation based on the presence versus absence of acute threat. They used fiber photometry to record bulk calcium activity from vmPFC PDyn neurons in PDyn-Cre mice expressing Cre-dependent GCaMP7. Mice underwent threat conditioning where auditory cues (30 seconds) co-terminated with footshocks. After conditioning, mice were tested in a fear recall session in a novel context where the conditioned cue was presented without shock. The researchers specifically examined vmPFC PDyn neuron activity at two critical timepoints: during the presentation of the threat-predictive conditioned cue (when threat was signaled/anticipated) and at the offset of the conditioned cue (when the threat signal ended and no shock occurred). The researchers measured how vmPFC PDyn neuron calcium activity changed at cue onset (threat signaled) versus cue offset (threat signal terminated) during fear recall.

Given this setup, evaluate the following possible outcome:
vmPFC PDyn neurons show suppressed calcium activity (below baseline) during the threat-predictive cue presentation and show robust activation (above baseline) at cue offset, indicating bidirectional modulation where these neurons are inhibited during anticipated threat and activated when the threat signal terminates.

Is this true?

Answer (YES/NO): NO